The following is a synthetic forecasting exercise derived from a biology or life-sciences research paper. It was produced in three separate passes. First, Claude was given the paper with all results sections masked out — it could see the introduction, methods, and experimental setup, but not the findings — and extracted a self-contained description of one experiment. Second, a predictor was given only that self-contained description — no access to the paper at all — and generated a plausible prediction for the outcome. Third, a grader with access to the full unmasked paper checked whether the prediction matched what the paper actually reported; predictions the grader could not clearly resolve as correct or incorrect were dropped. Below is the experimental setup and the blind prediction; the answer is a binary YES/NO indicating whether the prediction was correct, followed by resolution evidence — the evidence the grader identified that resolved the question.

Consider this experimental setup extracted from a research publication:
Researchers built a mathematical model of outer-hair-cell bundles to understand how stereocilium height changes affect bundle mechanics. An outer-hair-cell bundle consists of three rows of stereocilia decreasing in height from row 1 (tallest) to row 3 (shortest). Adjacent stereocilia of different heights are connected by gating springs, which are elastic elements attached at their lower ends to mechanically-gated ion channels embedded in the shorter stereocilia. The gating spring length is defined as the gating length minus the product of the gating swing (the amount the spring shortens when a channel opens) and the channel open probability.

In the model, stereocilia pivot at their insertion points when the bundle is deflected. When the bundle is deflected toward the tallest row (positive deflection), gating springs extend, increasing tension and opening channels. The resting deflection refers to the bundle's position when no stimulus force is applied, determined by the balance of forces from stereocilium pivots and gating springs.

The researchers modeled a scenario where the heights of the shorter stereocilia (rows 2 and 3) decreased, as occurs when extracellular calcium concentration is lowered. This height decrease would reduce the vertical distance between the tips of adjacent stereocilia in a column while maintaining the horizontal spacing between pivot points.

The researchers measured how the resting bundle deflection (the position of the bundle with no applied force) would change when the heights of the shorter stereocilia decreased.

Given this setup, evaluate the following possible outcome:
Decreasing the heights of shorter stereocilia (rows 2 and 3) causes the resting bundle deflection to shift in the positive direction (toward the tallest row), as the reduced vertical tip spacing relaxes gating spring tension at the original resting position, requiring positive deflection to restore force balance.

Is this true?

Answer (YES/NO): NO